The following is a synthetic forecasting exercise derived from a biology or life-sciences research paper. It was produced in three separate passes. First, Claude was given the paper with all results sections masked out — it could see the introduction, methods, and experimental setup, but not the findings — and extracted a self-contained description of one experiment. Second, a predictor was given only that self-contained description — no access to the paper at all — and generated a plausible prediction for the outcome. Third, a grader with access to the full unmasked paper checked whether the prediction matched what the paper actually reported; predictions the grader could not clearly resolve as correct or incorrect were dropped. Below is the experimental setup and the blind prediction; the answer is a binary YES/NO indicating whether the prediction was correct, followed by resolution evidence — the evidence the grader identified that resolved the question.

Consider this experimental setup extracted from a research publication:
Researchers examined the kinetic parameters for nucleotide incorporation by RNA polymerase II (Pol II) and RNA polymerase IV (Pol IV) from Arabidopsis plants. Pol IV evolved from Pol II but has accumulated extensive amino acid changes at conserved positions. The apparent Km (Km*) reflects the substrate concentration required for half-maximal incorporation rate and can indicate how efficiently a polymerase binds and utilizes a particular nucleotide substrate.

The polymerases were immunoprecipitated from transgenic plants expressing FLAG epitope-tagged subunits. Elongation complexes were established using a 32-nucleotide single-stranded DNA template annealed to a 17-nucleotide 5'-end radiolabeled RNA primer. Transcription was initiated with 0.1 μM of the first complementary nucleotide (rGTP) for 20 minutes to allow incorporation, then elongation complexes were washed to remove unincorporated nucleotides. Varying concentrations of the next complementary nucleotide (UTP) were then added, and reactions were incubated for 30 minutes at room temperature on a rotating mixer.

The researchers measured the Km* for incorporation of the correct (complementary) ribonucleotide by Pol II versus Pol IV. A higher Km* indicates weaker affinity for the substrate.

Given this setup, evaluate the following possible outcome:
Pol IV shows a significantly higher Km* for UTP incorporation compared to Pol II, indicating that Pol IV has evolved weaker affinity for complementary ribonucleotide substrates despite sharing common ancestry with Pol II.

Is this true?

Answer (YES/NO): YES